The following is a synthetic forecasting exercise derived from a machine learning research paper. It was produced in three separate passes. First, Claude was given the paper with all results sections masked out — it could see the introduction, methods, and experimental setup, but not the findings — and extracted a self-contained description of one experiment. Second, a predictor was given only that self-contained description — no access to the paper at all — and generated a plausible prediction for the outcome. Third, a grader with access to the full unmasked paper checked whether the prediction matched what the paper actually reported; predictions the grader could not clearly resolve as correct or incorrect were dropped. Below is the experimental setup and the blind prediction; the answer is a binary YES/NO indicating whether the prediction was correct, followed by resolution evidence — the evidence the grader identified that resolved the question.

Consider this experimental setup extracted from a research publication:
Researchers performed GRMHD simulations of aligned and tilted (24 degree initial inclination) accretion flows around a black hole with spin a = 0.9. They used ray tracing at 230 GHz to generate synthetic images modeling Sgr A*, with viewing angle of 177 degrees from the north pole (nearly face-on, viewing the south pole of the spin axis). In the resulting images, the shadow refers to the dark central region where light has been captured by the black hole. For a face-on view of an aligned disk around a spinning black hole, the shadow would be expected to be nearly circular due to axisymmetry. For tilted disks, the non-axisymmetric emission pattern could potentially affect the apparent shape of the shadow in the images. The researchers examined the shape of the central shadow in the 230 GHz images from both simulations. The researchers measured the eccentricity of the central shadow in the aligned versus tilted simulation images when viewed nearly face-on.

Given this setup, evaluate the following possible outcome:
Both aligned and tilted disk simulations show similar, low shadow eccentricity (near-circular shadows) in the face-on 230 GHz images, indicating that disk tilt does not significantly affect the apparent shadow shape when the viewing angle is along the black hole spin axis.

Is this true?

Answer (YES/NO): NO